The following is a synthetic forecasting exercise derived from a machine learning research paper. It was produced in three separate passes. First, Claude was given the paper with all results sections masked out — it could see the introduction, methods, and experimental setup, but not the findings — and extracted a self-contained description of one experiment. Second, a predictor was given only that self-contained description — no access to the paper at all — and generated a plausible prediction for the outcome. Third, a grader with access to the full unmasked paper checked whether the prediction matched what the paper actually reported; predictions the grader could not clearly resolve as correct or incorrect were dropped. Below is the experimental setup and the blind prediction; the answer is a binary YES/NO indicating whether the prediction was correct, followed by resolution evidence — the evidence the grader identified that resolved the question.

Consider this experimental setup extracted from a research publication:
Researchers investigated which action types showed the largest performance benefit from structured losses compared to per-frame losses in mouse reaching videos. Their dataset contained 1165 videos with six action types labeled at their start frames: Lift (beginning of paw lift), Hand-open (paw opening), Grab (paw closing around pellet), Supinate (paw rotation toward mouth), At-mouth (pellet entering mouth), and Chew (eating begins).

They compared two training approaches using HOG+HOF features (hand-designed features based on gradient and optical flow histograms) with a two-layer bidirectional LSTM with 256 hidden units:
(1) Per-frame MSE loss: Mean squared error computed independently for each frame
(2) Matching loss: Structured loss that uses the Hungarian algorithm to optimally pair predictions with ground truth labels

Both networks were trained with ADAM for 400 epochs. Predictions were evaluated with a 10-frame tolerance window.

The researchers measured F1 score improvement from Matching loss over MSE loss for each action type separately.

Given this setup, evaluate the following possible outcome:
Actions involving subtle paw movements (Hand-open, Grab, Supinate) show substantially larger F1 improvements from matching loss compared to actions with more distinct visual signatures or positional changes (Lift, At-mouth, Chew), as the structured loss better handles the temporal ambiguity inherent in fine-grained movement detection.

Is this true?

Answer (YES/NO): NO